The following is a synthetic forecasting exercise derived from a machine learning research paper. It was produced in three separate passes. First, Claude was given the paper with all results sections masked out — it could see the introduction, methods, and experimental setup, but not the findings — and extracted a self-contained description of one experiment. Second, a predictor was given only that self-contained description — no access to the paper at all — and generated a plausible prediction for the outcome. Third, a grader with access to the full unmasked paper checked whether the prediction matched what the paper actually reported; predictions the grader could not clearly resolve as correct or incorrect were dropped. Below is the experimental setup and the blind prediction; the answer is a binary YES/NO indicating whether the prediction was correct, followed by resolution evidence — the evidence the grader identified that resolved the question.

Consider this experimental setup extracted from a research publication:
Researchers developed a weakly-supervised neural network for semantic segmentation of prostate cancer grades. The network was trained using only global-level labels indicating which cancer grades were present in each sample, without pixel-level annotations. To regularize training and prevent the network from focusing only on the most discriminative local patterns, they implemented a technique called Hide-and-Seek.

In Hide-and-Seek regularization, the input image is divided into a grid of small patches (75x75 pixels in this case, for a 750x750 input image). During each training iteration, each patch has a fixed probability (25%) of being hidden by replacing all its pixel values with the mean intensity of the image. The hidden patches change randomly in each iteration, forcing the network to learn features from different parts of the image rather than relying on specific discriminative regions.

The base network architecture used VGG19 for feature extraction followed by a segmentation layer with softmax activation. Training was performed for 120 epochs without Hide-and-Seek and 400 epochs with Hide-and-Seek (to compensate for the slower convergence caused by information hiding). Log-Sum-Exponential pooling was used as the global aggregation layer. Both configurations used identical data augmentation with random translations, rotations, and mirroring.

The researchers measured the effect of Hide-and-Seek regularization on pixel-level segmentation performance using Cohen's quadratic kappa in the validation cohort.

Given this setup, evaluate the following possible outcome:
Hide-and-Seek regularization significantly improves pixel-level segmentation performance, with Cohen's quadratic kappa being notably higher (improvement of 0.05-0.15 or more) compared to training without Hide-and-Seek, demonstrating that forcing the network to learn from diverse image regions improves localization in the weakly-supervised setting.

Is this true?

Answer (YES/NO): YES